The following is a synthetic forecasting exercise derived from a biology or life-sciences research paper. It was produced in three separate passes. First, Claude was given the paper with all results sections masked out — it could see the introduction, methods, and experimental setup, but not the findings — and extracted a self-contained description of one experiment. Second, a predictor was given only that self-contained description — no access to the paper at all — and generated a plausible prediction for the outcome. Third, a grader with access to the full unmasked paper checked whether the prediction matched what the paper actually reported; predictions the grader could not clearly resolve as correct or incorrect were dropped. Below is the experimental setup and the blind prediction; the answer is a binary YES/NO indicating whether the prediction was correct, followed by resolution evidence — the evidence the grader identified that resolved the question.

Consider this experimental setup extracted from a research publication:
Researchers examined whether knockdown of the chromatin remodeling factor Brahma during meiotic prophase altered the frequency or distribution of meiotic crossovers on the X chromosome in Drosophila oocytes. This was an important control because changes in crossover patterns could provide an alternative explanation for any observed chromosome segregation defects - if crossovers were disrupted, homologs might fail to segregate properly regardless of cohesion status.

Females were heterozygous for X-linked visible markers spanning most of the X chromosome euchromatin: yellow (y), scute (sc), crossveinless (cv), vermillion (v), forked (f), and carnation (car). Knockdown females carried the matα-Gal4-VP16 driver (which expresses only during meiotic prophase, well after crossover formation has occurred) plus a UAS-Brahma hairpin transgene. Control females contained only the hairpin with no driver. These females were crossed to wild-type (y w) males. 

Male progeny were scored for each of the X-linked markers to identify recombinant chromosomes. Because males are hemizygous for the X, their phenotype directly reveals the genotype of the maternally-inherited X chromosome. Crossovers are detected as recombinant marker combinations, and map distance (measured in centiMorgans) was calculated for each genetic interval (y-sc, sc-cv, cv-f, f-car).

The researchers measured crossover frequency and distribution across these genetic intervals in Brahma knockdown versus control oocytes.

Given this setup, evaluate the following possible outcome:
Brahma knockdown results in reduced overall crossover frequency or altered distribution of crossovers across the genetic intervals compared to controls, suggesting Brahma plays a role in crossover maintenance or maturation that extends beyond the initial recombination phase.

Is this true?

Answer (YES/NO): NO